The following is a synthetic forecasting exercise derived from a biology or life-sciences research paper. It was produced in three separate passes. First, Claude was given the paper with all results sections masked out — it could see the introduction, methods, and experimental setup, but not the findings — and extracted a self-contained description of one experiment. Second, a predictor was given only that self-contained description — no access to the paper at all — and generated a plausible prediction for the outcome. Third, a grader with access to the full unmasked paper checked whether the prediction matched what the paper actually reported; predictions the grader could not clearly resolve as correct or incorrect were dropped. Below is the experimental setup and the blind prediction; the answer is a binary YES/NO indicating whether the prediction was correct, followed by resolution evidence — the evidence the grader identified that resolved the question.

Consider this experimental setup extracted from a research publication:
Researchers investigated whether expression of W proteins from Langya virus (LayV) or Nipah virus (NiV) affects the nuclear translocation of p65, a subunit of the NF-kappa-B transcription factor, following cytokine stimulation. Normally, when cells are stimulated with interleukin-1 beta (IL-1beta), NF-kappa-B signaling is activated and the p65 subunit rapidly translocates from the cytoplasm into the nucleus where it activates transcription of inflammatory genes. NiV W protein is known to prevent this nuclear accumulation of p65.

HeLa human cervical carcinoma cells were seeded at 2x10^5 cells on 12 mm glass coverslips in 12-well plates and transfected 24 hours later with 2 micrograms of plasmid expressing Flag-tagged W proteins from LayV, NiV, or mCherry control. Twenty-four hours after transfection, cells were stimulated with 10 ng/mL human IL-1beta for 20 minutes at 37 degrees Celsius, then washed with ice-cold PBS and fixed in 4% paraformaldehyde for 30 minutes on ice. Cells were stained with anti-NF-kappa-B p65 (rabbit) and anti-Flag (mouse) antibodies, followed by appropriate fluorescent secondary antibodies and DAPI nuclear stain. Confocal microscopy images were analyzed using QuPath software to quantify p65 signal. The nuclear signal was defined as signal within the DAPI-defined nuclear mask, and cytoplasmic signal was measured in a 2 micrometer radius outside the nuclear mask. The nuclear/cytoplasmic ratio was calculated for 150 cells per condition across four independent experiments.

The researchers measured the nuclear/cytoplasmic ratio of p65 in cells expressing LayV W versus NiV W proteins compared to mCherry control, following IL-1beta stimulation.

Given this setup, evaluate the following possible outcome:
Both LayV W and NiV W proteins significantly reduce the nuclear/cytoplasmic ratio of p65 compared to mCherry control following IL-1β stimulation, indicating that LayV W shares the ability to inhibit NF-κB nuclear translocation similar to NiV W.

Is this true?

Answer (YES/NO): NO